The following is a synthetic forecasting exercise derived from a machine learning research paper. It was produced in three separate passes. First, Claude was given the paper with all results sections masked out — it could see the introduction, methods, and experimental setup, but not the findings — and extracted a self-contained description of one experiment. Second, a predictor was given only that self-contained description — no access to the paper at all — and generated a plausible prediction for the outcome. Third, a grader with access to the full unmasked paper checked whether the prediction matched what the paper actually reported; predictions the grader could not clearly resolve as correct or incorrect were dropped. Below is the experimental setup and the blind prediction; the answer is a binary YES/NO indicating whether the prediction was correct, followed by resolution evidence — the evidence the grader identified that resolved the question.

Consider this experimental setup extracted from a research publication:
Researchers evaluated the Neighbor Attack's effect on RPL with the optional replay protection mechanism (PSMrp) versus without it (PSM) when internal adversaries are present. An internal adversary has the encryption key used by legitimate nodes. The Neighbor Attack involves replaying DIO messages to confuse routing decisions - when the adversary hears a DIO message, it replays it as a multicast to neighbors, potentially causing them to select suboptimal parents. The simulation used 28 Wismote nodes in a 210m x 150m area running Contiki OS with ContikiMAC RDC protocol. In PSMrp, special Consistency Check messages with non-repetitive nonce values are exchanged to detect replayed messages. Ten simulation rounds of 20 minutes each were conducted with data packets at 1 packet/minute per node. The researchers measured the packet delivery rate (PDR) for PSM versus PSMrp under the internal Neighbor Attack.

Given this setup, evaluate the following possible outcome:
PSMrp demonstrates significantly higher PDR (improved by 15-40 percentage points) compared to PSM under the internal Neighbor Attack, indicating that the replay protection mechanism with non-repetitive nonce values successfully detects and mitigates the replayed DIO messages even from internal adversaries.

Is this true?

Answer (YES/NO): NO